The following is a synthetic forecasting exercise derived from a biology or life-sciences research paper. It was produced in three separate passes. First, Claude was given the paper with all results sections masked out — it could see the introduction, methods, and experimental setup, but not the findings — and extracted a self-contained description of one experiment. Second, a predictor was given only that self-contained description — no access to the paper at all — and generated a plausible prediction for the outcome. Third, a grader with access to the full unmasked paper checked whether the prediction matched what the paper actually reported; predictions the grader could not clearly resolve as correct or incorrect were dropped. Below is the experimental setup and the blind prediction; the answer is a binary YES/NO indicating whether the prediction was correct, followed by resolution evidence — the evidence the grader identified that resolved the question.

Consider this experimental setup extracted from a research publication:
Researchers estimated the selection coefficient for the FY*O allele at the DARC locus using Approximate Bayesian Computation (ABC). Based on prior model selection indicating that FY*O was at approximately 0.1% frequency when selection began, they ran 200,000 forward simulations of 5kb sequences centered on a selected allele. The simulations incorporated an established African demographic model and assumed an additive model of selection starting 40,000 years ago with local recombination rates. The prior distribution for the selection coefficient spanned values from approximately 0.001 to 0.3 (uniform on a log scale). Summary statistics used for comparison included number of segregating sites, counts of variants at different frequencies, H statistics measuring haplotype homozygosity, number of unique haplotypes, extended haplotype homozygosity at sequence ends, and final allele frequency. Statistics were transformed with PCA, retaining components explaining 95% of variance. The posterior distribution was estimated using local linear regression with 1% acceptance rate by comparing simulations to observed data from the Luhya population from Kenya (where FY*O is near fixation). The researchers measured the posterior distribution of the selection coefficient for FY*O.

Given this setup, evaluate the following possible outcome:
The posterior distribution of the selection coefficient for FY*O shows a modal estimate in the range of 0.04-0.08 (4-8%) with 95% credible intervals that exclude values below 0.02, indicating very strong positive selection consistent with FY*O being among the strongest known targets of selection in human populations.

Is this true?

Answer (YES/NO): NO